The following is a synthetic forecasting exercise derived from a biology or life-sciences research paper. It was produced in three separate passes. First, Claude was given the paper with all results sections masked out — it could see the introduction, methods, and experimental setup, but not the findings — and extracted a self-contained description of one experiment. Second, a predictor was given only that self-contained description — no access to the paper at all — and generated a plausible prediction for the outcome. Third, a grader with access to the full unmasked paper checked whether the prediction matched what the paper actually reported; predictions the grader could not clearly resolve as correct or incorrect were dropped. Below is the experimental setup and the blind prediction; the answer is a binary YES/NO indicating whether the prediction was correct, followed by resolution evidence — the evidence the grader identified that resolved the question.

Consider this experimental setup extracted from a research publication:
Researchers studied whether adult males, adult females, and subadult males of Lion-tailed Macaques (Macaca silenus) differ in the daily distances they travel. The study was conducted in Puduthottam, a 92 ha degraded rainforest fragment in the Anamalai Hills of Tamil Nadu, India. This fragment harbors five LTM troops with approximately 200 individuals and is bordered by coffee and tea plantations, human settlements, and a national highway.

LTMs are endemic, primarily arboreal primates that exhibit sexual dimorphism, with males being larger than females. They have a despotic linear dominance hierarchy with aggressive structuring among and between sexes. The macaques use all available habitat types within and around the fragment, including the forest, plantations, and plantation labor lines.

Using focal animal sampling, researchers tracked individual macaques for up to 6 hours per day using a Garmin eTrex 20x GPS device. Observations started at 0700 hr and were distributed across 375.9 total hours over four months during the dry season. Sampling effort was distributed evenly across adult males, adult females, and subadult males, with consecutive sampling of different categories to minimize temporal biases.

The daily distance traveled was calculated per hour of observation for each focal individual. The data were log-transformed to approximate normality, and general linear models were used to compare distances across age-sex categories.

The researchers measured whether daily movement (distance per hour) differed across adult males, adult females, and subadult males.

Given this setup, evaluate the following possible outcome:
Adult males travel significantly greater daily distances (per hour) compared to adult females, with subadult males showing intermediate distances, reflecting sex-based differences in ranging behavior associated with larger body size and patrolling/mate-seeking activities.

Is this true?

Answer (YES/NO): NO